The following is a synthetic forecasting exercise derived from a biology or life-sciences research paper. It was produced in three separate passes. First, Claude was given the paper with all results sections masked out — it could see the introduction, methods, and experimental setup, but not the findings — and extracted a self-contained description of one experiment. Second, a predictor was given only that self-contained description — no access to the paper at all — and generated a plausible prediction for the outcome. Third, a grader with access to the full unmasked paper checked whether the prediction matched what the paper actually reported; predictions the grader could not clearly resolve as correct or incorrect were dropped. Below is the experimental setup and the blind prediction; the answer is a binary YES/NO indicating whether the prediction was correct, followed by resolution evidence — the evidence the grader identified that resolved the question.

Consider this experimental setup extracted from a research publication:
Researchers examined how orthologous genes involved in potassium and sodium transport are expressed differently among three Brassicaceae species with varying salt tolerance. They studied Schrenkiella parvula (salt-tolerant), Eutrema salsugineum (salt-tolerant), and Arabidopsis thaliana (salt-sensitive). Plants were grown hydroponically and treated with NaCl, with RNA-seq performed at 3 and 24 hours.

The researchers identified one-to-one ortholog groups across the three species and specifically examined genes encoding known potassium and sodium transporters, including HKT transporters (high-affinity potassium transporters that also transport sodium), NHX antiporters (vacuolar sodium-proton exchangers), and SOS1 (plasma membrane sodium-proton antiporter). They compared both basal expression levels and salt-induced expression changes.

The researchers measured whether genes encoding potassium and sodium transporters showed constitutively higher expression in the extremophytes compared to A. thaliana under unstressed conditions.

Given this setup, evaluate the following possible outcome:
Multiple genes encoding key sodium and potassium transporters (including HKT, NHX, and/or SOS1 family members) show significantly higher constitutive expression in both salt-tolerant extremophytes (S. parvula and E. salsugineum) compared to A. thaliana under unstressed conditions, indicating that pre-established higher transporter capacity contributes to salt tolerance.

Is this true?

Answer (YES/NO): YES